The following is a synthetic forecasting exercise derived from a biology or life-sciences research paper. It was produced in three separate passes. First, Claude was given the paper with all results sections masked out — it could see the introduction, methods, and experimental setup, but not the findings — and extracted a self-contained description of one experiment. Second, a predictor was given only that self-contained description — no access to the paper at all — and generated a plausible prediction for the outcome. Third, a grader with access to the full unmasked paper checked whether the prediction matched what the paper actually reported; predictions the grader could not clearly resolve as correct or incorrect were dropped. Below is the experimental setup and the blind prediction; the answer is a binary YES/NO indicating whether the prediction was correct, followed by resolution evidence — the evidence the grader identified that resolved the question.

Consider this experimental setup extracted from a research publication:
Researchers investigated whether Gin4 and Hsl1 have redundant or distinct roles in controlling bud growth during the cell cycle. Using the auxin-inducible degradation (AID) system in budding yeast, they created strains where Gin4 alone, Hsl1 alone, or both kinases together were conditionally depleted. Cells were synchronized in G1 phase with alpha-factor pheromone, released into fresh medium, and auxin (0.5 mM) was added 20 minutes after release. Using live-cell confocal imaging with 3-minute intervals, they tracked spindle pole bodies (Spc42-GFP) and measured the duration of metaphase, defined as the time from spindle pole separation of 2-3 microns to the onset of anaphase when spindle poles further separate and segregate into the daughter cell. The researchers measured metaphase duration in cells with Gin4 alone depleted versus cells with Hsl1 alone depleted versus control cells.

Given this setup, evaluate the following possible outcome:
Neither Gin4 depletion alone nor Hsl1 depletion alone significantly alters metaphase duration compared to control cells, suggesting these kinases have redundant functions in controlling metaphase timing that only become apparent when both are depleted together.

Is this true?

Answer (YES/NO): NO